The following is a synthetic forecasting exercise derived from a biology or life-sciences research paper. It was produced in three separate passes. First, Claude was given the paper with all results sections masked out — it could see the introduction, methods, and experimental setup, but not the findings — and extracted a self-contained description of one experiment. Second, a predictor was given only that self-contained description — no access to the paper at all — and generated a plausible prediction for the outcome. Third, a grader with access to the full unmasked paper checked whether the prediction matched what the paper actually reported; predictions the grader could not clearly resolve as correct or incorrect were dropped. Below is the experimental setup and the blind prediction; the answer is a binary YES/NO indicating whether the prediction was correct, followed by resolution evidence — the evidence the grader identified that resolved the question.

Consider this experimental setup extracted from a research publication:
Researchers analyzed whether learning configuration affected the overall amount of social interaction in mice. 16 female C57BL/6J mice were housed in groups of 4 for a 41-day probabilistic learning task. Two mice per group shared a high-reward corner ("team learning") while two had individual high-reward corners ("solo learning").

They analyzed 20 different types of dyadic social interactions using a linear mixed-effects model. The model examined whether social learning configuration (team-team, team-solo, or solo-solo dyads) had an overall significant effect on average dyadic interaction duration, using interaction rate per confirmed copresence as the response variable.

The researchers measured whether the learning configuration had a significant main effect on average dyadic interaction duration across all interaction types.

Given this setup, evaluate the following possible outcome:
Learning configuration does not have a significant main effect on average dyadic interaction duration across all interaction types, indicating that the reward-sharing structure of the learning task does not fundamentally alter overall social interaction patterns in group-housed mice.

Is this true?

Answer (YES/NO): YES